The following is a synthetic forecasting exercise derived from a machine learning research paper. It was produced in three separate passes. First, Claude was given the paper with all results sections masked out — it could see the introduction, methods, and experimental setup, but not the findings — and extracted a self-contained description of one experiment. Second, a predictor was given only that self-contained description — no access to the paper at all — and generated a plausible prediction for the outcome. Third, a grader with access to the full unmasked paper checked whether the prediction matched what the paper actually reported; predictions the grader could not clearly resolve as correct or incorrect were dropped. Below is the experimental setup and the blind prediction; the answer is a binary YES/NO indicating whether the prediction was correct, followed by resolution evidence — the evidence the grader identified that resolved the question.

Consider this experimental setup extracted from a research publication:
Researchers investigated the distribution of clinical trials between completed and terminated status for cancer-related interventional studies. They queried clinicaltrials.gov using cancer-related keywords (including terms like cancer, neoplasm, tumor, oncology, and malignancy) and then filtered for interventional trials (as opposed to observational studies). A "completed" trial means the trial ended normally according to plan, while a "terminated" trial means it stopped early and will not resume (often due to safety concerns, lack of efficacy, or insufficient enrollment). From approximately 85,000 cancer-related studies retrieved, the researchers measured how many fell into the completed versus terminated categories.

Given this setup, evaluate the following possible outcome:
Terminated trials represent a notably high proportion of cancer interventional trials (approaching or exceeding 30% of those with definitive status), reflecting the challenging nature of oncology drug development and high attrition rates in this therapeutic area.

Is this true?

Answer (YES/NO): NO